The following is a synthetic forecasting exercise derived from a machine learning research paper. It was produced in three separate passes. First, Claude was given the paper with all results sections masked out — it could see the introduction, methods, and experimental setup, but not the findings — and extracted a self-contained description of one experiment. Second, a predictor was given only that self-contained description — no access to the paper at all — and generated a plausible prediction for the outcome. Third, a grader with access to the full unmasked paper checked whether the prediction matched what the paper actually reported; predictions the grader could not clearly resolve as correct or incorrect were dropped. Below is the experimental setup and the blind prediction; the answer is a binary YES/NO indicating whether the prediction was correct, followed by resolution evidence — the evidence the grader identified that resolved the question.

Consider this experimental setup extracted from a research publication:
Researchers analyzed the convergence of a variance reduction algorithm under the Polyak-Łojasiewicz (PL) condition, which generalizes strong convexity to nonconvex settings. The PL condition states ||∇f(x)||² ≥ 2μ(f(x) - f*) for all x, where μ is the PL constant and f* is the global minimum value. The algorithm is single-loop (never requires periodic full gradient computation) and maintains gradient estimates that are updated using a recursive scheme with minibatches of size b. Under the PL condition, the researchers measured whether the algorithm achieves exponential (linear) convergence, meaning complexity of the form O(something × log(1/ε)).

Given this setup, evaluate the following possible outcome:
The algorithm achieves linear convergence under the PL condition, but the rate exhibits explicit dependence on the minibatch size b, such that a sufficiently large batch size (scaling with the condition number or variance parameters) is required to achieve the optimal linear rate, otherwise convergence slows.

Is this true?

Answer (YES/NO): NO